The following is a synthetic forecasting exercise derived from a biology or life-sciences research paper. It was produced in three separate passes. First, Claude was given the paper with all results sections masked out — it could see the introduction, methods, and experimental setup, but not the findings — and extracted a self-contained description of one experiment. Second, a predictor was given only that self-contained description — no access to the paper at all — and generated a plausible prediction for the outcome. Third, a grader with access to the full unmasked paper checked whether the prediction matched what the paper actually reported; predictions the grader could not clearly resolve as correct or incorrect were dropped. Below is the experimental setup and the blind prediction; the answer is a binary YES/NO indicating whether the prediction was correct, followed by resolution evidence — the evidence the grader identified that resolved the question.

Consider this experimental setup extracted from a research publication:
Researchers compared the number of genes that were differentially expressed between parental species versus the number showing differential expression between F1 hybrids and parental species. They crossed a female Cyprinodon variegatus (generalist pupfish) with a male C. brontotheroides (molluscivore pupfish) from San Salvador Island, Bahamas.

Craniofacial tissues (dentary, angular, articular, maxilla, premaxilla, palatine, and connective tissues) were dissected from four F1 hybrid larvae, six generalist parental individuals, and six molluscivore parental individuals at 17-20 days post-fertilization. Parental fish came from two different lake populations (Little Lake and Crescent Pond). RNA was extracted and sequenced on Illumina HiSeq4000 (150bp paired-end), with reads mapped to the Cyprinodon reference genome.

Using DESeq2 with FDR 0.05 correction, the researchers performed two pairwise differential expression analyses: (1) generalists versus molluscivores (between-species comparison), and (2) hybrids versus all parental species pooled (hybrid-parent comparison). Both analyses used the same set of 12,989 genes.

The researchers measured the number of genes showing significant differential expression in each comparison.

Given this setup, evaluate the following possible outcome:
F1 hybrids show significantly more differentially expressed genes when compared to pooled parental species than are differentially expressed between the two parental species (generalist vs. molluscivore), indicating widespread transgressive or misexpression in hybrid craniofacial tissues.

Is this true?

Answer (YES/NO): YES